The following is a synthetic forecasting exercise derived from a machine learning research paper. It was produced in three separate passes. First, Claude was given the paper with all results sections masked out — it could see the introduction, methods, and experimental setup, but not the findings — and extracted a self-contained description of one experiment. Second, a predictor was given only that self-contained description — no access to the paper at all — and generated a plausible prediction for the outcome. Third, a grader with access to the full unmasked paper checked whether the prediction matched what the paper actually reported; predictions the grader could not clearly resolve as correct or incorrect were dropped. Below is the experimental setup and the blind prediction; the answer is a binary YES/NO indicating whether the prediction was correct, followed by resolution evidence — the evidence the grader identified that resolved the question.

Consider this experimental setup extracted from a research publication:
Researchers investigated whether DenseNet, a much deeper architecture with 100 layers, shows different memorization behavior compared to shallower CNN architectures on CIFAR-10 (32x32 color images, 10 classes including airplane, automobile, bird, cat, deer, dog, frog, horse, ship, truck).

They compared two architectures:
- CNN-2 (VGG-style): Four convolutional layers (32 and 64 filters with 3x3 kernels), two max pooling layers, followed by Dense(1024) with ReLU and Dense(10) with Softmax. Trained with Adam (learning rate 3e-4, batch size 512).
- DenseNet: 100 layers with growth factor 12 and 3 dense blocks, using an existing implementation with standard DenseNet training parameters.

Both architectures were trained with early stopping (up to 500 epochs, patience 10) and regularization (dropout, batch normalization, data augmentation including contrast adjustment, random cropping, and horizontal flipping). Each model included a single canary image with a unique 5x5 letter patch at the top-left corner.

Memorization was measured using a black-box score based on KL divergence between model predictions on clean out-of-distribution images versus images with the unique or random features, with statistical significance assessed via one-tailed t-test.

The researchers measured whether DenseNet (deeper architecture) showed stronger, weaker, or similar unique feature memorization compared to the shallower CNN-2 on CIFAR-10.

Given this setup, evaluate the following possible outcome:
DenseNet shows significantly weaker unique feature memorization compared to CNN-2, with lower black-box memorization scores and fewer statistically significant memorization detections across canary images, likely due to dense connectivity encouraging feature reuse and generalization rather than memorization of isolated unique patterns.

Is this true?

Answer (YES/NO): NO